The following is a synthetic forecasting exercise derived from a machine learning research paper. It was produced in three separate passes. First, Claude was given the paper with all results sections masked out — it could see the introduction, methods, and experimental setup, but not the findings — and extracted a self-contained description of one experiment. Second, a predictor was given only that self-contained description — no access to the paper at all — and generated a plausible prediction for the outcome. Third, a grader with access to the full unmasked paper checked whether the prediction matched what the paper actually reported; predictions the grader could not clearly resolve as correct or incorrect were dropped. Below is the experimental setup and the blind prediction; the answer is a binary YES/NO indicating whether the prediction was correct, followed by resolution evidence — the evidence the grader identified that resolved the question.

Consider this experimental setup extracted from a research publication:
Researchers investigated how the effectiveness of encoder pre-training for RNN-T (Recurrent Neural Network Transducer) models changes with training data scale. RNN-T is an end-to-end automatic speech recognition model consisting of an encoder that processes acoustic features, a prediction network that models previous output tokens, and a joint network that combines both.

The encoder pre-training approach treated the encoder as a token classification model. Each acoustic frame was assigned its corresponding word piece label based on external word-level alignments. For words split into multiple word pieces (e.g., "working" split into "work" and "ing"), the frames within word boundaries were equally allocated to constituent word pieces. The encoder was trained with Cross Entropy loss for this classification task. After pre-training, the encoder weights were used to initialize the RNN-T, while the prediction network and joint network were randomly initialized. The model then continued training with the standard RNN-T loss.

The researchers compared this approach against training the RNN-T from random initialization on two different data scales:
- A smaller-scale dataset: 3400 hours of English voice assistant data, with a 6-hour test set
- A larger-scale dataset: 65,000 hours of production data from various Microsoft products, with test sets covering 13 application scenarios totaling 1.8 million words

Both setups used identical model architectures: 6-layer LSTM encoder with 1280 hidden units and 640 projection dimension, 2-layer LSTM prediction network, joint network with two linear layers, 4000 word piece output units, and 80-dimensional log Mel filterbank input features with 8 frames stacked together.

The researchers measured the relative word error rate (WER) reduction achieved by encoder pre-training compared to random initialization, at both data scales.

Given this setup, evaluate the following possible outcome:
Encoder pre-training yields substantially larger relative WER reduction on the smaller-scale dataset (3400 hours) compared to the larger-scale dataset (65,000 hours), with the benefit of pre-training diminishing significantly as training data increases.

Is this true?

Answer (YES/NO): YES